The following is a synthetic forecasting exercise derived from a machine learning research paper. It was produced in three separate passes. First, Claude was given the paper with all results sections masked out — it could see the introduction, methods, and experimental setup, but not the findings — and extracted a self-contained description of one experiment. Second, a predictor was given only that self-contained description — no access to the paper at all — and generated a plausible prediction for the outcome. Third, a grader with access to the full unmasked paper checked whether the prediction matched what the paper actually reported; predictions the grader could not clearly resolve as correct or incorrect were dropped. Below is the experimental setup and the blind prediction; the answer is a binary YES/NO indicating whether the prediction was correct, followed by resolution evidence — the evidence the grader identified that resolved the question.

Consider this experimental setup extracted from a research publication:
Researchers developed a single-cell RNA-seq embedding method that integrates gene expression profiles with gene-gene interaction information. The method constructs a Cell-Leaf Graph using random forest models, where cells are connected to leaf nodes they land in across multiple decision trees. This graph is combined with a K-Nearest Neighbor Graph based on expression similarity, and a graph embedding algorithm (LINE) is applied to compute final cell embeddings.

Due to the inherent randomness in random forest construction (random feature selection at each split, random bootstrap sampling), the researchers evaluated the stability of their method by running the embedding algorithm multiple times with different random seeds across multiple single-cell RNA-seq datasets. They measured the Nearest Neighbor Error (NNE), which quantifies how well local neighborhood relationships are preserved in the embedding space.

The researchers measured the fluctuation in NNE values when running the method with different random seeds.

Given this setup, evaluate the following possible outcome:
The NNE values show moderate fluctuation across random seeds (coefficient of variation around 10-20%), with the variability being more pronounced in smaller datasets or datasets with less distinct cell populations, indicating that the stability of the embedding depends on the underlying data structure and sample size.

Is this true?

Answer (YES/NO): NO